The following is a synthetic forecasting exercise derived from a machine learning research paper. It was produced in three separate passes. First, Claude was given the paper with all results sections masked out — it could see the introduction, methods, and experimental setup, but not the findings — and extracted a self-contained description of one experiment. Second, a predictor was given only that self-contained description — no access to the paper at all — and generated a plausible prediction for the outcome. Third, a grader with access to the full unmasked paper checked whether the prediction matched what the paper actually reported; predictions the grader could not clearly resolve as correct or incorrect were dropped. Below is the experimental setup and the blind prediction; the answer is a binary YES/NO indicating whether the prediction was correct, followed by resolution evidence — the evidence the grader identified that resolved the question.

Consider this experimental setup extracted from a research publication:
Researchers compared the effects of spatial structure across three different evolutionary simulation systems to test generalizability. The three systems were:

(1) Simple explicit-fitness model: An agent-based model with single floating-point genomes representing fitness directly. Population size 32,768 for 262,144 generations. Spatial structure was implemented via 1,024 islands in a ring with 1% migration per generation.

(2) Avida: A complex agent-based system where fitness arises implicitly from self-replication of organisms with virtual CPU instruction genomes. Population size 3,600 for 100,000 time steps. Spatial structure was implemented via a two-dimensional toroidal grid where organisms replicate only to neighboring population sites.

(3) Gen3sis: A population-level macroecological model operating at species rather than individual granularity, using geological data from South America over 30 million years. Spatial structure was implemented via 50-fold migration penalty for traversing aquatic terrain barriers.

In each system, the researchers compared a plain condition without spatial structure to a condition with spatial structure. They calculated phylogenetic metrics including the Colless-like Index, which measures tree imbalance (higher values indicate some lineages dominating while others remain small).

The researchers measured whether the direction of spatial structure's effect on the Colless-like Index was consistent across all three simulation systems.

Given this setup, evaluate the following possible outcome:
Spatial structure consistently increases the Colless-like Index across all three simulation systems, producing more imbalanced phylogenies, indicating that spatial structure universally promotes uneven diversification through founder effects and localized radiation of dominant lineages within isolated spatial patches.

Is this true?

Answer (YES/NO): NO